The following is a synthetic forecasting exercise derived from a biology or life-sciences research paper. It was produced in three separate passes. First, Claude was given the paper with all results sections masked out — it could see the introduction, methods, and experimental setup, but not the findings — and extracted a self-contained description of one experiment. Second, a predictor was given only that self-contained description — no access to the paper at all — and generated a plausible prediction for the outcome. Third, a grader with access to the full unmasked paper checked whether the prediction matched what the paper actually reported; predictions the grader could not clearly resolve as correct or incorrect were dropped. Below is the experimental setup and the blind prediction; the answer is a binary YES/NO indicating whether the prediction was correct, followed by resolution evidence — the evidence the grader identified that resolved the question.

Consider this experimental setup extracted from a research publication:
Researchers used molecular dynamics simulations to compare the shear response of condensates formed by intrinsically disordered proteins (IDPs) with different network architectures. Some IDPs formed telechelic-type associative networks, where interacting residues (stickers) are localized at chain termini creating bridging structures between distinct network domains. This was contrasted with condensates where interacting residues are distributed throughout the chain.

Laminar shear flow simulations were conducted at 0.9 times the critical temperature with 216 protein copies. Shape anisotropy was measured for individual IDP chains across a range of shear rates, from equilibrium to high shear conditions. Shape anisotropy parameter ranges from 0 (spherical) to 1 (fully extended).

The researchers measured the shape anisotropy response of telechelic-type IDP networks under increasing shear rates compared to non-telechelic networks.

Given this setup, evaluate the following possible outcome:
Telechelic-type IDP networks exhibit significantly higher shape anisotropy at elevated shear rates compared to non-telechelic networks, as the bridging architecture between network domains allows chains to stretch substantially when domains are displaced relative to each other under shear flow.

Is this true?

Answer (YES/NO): NO